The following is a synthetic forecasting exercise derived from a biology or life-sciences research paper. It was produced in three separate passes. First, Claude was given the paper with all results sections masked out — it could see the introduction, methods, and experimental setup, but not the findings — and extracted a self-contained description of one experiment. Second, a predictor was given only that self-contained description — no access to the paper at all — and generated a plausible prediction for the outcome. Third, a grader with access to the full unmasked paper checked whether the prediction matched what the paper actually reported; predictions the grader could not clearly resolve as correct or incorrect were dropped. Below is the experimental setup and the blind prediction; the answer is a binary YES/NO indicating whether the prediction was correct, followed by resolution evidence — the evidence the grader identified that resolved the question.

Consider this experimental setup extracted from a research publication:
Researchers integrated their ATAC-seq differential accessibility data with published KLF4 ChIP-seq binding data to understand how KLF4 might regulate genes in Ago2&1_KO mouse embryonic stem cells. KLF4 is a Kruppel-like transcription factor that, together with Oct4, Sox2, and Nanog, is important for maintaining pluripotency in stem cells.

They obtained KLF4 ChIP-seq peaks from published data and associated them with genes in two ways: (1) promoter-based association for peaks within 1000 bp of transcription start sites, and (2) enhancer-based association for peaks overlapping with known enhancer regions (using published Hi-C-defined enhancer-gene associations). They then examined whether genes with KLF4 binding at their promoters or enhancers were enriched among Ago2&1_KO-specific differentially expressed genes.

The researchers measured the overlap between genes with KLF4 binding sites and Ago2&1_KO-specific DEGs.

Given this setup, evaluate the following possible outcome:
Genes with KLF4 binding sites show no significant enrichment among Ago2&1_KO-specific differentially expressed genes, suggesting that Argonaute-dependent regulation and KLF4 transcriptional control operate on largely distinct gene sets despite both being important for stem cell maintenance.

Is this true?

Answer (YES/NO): NO